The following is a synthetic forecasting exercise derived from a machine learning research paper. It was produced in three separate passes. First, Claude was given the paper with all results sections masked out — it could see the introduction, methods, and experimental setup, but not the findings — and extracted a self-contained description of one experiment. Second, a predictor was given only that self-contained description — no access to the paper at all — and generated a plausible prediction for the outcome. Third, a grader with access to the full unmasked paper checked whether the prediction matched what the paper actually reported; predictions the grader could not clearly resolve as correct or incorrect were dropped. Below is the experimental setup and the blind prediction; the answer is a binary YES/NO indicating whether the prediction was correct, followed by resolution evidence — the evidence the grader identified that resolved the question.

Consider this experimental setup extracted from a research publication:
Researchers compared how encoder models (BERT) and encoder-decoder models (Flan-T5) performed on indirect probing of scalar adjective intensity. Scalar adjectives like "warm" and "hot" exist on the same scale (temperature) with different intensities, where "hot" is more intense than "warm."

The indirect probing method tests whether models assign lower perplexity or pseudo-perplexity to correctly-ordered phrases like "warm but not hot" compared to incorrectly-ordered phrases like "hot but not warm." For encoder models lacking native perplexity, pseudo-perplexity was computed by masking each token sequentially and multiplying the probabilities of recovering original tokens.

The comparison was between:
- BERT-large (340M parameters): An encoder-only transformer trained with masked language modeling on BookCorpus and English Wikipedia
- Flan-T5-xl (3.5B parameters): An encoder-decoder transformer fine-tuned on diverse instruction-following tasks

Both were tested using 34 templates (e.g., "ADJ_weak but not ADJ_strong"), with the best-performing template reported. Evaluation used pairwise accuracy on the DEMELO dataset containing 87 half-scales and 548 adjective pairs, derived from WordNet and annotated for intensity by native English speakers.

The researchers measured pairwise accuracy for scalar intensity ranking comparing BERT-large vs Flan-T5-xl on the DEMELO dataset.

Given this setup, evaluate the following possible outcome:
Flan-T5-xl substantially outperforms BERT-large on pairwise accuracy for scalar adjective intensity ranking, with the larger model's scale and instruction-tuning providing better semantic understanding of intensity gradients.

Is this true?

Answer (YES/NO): NO